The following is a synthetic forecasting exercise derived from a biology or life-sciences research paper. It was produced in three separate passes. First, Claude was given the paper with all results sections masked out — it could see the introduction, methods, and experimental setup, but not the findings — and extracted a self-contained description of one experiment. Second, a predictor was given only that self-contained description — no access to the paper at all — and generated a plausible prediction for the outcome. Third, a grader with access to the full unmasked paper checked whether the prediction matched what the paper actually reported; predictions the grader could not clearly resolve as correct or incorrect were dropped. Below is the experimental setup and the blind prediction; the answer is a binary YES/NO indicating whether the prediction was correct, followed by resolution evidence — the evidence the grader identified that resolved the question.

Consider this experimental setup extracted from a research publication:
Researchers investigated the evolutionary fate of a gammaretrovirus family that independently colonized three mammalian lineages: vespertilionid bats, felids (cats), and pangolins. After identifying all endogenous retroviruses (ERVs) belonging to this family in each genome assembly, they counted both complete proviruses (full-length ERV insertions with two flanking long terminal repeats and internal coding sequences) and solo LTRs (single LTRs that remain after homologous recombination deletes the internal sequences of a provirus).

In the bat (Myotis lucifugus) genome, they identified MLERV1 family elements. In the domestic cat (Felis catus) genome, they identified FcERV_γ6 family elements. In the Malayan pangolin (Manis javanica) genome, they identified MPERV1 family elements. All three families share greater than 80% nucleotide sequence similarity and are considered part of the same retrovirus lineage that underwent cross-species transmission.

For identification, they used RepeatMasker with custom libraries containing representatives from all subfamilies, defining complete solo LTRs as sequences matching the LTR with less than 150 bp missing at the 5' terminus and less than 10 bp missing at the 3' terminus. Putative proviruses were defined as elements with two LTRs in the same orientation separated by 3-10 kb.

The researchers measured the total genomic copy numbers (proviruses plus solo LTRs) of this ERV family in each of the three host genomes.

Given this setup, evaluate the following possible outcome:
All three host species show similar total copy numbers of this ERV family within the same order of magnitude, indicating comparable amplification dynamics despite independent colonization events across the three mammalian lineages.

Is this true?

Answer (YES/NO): NO